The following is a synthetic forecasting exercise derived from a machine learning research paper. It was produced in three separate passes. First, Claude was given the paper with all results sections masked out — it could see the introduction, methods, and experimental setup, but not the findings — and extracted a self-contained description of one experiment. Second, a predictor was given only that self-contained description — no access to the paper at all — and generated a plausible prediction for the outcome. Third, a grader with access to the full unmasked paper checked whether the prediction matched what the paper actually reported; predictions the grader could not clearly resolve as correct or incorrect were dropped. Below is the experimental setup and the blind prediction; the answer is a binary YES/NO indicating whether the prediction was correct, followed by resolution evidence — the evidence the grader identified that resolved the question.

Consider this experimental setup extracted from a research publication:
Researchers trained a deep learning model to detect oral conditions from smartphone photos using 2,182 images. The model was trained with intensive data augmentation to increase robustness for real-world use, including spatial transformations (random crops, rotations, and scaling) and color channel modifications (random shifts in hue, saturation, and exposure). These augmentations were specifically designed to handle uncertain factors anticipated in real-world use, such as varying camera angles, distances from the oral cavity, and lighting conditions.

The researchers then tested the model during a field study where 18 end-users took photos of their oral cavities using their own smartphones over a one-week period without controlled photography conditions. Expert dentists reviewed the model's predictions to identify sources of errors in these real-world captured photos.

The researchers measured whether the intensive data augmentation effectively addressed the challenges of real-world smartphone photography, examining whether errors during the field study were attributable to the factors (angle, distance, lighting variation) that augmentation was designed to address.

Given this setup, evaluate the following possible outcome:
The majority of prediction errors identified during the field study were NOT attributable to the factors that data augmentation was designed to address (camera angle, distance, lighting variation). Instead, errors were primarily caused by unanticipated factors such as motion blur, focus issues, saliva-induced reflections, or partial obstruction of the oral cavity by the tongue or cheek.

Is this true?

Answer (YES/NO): NO